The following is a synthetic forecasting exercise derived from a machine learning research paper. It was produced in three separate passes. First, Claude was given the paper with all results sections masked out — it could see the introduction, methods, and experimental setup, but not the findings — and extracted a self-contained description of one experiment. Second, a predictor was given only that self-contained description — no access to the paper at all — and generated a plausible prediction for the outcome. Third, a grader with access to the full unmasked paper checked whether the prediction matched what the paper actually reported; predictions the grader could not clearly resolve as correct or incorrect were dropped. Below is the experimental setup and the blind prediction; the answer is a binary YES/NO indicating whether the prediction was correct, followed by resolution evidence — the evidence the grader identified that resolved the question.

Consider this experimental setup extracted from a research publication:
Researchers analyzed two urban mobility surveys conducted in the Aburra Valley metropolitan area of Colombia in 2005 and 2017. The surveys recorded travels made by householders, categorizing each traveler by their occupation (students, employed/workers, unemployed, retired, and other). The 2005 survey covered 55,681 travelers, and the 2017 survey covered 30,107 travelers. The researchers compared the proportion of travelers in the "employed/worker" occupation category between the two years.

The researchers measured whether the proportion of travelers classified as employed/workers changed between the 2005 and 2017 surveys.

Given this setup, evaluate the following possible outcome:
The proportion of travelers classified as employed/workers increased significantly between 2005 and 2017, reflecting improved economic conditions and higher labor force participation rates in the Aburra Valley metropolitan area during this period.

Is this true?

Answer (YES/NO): YES